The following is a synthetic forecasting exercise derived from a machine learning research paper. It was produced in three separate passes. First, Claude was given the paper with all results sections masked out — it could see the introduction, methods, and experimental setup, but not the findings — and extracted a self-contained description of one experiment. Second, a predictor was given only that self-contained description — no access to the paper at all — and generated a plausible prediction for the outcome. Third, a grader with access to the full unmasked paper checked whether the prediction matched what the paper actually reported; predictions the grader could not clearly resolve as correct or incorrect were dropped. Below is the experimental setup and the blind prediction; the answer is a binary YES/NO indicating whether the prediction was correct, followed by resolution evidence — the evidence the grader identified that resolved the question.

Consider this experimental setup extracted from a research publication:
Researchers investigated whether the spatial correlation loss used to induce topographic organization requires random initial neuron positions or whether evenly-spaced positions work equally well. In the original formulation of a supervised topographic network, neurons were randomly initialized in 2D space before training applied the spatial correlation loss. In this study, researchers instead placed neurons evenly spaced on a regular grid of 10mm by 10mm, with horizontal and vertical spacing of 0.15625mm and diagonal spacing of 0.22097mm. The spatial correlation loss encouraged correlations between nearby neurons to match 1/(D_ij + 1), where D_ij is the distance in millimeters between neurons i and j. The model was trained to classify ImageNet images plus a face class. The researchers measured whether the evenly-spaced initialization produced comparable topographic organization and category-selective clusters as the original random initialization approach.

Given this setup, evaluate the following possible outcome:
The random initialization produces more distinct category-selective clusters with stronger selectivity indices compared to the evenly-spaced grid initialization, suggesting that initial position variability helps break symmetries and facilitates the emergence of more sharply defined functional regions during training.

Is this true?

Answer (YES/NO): NO